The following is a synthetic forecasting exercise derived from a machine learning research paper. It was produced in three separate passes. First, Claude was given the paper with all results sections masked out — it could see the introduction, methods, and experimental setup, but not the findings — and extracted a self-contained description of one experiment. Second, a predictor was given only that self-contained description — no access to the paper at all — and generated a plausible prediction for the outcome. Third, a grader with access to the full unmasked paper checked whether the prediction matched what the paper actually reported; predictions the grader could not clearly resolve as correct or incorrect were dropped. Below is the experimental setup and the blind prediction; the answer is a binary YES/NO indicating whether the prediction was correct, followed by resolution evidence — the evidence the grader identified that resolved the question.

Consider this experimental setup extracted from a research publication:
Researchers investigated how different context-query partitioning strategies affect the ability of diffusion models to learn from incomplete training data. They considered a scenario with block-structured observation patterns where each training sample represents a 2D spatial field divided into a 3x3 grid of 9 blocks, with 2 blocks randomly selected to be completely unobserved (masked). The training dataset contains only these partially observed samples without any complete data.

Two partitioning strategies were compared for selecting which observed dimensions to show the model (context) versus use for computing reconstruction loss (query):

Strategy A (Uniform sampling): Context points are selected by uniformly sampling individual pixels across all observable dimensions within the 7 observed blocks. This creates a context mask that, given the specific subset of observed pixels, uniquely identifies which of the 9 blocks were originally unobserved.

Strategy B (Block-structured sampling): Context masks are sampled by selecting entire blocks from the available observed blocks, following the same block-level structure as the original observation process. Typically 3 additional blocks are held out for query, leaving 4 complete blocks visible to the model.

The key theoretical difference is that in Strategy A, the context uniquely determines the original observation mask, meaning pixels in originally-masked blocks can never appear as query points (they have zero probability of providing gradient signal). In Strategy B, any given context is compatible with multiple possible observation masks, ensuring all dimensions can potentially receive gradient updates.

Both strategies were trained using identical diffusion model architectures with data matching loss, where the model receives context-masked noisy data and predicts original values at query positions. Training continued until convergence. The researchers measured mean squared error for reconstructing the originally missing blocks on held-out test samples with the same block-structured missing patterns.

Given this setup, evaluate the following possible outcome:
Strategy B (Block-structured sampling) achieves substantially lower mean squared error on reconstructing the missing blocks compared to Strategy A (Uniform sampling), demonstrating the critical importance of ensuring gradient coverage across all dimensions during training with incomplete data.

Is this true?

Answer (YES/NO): YES